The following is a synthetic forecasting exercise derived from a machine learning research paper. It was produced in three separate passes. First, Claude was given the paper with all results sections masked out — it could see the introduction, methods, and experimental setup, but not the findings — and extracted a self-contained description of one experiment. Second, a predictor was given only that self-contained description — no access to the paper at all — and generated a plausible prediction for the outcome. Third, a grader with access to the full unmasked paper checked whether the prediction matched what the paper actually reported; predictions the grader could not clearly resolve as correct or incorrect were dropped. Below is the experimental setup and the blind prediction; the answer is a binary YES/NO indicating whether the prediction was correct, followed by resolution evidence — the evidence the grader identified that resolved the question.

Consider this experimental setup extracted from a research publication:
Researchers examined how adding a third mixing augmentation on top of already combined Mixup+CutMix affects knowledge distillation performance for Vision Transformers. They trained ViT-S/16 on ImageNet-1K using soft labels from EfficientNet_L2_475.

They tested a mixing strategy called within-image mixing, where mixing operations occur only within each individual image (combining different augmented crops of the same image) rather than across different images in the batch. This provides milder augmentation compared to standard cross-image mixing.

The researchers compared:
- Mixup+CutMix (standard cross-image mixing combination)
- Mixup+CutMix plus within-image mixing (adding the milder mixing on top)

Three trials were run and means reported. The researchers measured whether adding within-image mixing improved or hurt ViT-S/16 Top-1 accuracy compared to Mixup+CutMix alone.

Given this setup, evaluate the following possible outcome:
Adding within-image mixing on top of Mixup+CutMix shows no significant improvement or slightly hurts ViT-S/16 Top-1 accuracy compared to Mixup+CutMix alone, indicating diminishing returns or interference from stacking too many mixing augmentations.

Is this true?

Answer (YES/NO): YES